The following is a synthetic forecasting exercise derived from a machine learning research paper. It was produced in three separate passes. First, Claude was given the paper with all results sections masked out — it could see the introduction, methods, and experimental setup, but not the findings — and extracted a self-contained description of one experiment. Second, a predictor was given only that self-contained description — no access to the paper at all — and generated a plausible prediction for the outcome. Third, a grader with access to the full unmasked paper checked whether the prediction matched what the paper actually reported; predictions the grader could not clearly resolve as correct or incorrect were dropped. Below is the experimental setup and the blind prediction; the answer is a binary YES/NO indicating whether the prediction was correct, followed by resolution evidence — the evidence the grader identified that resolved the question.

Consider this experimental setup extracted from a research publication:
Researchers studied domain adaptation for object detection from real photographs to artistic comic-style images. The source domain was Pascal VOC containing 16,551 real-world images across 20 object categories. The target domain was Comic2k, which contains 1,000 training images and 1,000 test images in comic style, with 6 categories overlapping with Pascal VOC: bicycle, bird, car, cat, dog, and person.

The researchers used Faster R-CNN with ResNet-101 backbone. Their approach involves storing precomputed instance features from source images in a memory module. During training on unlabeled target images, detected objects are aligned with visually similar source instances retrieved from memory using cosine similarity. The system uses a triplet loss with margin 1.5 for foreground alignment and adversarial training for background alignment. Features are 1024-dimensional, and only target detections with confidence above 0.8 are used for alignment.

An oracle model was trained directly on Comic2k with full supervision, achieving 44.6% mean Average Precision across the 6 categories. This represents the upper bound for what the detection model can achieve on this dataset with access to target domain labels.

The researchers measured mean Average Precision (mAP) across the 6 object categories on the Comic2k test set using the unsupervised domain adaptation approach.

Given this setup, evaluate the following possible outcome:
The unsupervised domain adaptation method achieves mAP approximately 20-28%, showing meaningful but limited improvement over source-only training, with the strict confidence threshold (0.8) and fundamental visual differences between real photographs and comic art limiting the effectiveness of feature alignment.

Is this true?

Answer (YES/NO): NO